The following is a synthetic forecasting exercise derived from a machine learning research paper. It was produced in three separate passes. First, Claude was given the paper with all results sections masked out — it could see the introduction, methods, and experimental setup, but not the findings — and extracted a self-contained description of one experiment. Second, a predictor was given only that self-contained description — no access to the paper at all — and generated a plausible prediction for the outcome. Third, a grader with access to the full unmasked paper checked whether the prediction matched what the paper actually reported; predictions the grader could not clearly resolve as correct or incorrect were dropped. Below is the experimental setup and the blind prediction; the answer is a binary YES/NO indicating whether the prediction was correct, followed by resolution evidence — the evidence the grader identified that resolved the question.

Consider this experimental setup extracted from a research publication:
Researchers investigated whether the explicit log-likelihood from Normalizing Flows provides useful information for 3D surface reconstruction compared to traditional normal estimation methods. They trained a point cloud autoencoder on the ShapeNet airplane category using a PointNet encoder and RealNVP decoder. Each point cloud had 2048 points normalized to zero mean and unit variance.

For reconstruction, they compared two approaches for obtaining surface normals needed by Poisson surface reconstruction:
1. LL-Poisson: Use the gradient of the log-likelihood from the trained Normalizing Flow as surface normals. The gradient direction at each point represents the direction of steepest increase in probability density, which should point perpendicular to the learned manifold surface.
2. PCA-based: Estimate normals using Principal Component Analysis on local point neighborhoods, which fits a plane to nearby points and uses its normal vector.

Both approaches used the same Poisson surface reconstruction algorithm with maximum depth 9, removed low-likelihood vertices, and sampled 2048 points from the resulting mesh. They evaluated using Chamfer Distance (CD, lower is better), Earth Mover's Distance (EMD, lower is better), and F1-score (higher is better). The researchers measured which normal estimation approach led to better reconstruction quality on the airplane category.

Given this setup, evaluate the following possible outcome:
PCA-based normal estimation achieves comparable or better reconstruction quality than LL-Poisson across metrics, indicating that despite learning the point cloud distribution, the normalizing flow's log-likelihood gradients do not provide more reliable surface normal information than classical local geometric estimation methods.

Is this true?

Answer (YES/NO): NO